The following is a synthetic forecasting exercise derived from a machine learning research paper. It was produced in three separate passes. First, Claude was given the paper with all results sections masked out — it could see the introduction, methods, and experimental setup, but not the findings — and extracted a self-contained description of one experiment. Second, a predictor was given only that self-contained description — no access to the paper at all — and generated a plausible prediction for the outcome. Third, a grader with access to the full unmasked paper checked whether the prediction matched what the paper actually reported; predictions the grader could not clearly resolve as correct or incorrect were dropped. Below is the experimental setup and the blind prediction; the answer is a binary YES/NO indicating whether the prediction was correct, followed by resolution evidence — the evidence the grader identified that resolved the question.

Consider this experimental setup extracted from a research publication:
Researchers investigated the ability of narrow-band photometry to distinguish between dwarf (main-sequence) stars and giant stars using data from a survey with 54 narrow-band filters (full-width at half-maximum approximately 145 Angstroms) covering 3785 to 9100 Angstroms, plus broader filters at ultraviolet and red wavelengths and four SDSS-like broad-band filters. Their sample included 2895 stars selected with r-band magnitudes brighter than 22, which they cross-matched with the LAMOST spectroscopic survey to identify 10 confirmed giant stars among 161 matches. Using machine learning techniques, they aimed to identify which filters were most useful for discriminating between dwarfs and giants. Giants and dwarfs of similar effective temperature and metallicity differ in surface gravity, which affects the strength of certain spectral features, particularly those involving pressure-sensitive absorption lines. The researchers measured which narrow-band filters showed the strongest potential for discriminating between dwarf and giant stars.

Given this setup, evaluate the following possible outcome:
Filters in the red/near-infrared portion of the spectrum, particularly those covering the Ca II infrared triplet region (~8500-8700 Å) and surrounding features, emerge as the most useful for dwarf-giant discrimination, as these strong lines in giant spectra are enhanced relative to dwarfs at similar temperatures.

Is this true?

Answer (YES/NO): NO